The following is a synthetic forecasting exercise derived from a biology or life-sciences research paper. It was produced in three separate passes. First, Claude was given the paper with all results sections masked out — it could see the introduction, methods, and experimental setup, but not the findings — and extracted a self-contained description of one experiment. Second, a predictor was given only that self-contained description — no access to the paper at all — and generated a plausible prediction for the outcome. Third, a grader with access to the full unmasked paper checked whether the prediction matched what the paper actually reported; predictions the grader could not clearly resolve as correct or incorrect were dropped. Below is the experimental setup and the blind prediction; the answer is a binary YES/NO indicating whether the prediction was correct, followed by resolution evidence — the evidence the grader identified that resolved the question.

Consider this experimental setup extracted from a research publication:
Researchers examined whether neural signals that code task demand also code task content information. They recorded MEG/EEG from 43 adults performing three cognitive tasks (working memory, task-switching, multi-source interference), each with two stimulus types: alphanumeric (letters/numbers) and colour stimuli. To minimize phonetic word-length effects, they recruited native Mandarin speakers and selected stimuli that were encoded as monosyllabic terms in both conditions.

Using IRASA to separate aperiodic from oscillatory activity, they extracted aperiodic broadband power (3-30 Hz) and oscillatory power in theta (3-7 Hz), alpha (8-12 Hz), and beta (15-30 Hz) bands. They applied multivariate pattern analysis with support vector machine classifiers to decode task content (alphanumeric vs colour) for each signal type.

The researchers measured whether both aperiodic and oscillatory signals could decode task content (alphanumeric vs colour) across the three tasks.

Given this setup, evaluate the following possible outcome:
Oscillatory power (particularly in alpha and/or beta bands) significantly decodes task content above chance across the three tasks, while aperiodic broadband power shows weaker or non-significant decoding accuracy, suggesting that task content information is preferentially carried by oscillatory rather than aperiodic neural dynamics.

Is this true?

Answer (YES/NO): NO